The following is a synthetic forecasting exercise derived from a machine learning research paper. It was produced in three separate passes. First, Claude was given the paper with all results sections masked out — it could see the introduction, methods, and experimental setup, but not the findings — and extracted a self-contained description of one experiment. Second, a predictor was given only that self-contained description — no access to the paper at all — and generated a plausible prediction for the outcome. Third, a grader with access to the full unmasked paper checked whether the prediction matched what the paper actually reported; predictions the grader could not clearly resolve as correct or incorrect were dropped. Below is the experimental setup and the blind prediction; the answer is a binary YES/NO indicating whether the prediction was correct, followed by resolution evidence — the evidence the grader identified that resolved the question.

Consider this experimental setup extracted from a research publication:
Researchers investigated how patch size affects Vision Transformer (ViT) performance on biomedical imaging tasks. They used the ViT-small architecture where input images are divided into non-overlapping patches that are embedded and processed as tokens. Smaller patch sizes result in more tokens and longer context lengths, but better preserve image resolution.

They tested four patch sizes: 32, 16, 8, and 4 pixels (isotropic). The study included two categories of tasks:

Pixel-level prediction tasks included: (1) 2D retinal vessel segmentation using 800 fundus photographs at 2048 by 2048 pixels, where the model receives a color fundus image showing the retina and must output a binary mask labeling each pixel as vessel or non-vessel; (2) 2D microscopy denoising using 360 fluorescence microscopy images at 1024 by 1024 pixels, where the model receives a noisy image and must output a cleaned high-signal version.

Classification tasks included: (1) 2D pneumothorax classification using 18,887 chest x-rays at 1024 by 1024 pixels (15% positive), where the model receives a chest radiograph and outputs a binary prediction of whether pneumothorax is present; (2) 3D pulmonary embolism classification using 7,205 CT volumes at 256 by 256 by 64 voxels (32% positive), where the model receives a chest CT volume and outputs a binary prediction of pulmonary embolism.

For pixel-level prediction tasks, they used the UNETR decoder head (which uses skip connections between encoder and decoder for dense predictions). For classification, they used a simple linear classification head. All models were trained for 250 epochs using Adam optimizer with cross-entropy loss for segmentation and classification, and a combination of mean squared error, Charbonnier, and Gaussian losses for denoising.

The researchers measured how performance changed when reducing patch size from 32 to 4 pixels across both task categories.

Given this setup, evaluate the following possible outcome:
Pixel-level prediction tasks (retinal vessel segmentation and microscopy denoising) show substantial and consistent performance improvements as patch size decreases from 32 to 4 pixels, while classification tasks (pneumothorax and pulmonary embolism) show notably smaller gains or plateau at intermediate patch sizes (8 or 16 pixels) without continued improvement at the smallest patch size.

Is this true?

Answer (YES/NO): NO